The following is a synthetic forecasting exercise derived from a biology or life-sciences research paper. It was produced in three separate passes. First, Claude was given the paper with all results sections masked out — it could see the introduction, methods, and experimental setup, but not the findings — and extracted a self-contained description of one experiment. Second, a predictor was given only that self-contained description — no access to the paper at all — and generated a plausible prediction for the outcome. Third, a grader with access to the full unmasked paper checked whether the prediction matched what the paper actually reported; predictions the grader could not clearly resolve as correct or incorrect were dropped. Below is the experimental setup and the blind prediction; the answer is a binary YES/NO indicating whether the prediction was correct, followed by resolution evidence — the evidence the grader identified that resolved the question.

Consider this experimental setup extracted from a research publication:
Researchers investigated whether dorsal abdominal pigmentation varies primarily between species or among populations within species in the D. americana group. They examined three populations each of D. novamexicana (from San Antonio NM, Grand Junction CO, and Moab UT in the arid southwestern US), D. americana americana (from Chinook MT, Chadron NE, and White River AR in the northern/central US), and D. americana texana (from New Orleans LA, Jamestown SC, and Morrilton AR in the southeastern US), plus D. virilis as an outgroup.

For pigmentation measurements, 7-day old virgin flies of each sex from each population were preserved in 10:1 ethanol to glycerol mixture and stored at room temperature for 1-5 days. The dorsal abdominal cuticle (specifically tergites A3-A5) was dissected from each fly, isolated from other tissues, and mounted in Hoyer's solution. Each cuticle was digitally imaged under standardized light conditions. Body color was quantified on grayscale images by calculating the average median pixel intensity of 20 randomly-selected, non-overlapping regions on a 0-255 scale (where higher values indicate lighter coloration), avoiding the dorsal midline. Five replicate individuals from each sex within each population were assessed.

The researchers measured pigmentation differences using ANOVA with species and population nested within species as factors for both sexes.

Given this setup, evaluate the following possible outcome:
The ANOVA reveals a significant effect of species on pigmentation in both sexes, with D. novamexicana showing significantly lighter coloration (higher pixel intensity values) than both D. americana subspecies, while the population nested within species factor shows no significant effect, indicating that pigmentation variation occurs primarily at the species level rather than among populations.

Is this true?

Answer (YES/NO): NO